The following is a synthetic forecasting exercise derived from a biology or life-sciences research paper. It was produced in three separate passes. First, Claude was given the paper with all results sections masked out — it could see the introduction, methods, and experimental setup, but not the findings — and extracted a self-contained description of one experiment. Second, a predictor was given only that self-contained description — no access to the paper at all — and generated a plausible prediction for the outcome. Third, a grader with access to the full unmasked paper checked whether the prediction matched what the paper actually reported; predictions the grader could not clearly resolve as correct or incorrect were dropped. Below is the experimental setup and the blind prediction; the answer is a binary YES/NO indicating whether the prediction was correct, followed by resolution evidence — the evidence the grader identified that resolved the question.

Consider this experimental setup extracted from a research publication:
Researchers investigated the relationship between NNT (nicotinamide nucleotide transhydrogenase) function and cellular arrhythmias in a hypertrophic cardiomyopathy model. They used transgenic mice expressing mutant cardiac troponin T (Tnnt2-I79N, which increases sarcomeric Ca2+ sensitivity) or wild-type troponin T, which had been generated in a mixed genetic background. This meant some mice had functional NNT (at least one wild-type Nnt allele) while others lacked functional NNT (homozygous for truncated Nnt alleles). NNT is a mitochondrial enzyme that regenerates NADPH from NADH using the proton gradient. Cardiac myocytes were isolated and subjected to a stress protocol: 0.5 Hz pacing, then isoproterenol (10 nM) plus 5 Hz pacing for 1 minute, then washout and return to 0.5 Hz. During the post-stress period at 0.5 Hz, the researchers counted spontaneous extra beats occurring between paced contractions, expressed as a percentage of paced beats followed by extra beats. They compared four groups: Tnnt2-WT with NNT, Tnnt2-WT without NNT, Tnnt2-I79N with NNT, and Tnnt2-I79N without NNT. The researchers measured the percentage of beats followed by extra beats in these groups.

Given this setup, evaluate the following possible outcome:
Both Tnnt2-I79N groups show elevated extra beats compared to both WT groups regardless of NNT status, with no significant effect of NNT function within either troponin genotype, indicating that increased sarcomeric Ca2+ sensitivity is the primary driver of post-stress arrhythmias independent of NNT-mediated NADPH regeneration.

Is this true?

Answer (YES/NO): NO